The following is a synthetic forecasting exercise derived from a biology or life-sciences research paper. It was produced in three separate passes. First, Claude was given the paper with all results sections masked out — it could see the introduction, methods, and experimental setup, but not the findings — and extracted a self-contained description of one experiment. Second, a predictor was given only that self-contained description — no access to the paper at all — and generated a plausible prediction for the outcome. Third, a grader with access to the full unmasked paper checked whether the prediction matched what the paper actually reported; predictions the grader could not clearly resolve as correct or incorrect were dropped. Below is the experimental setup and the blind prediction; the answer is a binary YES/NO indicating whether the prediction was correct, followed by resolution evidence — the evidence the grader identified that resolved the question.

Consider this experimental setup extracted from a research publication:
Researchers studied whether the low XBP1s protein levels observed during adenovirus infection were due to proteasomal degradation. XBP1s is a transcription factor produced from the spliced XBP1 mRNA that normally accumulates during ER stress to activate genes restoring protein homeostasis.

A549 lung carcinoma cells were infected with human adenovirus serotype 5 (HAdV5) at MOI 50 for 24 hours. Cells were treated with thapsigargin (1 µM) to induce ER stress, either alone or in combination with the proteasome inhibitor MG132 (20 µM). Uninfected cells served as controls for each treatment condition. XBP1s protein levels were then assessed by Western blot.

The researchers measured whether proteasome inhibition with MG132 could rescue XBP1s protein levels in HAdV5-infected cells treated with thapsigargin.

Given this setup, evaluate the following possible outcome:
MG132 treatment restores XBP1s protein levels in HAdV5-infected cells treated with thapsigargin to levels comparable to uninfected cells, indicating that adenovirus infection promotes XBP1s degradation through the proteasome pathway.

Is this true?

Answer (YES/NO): NO